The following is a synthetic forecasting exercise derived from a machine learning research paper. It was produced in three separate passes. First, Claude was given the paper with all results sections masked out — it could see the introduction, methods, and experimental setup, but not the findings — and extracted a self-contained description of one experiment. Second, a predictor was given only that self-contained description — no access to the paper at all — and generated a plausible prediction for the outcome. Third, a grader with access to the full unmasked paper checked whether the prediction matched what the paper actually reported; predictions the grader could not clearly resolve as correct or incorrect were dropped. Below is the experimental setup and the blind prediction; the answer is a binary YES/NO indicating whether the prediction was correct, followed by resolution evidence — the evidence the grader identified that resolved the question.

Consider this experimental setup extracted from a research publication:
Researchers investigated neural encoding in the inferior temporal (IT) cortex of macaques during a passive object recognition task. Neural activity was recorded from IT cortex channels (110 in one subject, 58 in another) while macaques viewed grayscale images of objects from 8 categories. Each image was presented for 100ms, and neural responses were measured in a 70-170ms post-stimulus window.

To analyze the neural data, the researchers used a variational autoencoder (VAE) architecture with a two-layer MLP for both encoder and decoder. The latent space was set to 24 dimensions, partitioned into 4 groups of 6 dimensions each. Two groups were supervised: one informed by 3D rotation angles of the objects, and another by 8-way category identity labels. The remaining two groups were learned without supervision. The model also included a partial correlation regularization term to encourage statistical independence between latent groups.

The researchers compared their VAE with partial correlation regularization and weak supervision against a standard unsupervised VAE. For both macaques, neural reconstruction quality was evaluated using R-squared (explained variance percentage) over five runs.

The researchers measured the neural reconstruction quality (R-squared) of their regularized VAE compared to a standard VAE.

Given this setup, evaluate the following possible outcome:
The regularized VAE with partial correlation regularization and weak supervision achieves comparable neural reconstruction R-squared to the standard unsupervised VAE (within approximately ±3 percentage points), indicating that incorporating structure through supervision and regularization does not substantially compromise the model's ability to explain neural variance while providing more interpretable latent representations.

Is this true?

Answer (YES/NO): YES